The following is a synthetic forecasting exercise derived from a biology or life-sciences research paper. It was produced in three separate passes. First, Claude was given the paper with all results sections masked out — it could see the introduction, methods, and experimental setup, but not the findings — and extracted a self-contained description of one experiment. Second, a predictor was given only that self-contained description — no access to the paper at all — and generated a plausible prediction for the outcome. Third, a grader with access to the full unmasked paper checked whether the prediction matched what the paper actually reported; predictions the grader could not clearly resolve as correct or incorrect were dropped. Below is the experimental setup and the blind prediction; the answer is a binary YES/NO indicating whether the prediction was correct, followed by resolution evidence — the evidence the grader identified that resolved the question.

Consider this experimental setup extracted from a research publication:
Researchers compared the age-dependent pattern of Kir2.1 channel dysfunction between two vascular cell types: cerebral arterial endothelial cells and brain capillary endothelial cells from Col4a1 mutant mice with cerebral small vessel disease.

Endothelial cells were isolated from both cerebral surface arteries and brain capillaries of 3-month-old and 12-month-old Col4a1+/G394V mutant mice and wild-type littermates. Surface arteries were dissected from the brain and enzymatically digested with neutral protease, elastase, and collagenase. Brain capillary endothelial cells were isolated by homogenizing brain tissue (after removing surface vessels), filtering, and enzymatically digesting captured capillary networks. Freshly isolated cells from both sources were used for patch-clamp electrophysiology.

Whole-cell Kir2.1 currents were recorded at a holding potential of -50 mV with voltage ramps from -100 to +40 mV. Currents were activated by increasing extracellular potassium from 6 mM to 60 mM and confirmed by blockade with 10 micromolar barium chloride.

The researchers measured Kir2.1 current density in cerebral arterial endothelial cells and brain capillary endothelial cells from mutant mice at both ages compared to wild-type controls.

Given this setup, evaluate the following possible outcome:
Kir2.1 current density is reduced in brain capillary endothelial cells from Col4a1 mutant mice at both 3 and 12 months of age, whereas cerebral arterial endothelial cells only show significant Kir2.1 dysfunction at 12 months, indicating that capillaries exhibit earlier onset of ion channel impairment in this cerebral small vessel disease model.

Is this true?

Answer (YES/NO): NO